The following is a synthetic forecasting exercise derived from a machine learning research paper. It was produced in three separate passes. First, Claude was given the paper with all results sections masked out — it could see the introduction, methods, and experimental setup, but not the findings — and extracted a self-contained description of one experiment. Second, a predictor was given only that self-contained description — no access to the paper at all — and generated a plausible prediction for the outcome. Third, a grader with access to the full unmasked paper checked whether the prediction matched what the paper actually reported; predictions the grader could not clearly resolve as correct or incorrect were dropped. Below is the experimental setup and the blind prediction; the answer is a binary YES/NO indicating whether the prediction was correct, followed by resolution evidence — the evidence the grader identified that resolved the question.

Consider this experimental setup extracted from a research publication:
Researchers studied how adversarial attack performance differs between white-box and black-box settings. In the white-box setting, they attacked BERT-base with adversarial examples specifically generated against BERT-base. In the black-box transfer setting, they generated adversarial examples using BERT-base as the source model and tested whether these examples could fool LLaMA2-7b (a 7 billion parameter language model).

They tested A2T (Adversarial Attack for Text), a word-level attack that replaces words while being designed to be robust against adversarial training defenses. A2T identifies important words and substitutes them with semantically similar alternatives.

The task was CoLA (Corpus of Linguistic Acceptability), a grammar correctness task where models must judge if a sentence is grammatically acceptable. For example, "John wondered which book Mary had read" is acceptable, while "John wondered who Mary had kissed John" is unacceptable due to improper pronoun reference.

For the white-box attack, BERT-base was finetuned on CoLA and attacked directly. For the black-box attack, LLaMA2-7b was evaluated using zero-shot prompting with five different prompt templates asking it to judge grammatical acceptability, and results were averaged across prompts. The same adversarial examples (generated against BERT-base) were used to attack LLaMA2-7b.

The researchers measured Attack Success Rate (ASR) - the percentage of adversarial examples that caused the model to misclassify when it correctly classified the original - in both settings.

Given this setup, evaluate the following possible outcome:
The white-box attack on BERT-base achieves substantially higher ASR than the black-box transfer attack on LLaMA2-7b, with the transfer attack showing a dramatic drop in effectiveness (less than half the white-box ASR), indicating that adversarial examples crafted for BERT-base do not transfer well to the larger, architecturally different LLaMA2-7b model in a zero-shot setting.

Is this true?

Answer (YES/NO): NO